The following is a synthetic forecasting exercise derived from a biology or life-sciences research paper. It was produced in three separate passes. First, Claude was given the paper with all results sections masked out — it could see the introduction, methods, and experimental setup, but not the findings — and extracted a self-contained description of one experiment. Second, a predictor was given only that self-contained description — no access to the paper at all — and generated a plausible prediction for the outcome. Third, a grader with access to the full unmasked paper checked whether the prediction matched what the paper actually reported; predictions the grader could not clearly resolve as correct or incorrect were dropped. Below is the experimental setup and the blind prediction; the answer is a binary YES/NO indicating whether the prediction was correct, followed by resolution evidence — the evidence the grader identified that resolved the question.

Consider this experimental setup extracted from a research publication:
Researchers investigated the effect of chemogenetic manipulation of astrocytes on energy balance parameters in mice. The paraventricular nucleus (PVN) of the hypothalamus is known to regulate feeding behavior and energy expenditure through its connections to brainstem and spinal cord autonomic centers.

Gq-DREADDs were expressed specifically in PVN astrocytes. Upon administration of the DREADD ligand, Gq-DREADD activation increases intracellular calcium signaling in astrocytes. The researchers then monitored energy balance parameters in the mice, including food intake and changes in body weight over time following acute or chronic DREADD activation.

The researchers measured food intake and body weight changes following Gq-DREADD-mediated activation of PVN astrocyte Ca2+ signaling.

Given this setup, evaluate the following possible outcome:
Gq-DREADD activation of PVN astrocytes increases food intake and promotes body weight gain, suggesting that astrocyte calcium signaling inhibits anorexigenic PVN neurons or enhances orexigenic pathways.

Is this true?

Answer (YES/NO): NO